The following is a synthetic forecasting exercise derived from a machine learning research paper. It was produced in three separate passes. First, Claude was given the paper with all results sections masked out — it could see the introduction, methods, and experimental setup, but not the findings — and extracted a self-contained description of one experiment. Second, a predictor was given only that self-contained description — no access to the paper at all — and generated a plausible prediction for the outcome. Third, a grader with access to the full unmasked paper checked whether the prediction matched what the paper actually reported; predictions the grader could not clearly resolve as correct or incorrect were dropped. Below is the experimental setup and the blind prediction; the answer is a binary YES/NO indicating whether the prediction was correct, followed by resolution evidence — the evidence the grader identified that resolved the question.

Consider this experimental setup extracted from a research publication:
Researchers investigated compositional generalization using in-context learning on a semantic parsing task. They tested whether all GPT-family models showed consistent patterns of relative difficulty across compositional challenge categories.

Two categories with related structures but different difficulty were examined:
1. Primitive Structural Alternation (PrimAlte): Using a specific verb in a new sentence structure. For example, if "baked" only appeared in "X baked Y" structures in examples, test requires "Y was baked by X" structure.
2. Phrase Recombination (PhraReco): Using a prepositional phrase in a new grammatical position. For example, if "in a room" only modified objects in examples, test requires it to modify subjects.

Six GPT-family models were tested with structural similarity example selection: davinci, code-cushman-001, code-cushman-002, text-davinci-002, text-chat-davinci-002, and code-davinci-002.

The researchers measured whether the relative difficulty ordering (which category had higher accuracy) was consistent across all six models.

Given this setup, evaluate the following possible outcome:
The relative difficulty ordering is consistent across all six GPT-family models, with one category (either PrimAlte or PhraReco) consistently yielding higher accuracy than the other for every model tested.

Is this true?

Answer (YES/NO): YES